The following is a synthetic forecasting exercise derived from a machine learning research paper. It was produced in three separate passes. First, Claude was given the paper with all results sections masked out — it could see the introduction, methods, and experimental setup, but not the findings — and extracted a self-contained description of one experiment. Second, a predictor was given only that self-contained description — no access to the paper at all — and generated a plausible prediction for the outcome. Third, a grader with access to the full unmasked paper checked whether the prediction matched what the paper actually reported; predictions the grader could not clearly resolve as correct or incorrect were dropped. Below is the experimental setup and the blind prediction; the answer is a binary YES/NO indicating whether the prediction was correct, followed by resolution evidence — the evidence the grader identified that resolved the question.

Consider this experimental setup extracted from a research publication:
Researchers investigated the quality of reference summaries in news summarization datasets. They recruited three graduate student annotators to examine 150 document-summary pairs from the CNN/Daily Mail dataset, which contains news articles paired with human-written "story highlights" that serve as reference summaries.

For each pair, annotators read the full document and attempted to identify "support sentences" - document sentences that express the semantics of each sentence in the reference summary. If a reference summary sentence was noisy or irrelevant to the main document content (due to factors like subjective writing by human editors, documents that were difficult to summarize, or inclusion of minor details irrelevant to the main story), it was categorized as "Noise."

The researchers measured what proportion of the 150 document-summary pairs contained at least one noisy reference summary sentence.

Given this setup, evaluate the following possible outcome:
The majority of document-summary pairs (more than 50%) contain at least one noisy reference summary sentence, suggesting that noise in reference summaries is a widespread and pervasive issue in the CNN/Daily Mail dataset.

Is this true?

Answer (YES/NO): NO